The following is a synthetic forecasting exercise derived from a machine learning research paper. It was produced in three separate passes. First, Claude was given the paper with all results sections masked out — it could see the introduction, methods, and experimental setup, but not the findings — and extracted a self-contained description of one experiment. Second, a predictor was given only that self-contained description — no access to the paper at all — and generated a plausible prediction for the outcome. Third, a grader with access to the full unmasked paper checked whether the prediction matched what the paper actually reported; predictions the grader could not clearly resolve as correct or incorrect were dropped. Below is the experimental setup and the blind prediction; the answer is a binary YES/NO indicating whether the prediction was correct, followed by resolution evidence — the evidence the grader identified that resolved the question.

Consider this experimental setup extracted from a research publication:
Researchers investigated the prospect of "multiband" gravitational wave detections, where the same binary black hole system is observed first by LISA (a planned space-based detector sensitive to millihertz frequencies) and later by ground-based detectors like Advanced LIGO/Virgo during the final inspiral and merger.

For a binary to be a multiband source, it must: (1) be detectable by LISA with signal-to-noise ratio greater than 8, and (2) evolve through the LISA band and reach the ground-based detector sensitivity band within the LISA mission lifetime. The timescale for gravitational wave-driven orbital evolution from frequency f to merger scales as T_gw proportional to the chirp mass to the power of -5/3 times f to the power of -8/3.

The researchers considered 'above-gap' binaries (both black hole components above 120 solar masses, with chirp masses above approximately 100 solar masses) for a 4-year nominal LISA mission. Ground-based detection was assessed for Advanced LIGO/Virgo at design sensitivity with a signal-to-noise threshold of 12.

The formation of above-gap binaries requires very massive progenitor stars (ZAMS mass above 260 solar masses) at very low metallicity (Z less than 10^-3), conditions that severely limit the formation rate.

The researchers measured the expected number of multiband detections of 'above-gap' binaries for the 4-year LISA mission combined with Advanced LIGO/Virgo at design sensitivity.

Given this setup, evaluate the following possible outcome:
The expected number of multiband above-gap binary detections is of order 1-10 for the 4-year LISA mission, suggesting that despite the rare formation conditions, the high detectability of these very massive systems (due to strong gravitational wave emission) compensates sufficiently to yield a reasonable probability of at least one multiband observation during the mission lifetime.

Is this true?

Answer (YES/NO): YES